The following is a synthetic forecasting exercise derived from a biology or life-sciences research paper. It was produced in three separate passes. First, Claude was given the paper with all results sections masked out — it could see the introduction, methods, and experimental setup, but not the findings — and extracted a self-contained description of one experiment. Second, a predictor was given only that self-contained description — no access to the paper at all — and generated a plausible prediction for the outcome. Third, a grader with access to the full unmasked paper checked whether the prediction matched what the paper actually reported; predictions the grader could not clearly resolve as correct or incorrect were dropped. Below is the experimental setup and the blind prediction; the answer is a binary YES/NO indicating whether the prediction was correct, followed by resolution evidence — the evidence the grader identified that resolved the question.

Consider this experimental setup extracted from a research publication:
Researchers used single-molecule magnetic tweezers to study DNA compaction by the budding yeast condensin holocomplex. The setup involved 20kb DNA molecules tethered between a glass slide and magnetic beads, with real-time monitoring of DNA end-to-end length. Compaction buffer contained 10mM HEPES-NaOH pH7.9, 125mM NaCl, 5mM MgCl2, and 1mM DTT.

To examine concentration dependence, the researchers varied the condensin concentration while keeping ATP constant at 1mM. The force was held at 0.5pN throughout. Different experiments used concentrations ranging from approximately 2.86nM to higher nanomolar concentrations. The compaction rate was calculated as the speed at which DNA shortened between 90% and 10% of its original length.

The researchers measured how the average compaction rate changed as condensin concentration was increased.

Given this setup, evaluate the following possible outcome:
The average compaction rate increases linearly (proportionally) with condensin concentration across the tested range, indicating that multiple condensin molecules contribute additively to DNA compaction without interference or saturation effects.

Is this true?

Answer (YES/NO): YES